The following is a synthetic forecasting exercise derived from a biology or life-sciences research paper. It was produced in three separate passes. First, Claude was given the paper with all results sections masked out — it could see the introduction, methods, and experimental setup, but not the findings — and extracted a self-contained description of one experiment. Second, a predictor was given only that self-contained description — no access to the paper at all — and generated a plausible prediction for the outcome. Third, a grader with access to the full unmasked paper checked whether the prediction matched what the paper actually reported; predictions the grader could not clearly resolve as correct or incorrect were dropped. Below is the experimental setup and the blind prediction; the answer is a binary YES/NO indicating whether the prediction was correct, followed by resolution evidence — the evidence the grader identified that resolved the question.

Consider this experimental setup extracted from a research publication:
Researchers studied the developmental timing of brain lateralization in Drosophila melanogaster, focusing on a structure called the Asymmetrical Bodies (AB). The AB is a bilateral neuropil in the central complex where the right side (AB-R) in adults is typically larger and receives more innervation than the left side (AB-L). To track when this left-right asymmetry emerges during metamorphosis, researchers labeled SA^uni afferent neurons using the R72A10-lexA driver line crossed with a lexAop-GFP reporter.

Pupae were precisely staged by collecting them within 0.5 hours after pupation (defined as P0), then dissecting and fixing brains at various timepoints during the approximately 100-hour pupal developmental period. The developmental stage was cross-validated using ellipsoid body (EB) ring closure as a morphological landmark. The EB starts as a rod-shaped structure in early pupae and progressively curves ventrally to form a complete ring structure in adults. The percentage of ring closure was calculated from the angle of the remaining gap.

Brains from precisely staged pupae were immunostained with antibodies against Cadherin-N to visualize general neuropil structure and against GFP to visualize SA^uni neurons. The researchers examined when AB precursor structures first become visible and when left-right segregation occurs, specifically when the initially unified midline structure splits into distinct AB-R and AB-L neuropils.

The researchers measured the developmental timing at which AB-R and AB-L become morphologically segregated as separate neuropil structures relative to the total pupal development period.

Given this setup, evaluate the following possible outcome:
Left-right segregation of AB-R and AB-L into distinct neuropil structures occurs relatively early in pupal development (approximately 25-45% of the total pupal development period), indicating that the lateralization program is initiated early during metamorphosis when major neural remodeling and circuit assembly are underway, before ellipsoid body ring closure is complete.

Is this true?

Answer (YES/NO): NO